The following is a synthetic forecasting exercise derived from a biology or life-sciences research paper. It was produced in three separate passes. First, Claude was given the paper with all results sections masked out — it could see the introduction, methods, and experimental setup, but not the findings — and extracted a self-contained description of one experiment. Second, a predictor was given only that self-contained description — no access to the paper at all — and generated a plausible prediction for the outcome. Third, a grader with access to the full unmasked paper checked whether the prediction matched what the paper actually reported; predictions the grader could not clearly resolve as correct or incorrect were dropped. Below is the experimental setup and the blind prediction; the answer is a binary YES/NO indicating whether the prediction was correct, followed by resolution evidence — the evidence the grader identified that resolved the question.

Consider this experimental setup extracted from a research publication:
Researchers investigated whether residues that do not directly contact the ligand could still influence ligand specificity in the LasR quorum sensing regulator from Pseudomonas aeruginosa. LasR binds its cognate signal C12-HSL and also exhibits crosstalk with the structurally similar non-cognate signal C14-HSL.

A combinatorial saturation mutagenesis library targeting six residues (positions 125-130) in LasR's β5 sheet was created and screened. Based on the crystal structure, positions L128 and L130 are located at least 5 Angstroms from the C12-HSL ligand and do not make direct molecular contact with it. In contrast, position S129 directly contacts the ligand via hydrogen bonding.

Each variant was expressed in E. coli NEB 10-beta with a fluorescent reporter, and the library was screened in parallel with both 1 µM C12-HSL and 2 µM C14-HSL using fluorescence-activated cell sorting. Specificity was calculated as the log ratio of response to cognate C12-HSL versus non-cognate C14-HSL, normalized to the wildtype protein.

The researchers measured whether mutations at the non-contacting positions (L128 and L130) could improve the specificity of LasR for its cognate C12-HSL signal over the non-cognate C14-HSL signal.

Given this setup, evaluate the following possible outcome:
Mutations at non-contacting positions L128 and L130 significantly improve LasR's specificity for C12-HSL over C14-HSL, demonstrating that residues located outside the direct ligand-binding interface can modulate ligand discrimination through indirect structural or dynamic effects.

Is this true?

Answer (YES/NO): YES